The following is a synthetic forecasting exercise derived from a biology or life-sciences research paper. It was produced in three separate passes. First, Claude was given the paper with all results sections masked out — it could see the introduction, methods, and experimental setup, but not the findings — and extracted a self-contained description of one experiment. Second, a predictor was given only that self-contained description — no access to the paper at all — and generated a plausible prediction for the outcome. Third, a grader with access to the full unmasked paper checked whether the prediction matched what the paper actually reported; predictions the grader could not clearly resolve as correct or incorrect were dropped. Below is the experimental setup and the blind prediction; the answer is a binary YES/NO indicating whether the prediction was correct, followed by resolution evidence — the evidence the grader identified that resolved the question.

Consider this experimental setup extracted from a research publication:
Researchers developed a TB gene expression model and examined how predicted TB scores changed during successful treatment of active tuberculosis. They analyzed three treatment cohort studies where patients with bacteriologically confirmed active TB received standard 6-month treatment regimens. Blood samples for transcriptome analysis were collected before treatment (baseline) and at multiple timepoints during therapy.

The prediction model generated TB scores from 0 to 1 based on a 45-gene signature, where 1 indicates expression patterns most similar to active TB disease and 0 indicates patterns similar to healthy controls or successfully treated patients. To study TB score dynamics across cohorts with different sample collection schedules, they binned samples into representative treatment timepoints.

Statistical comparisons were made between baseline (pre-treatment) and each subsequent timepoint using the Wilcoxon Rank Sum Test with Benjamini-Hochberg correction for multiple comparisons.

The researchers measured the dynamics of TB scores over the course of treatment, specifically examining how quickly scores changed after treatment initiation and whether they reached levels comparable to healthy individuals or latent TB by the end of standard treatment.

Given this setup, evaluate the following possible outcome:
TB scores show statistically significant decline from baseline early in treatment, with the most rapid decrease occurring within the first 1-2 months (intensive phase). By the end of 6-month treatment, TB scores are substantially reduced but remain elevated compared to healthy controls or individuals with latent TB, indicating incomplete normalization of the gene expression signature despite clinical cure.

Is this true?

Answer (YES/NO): NO